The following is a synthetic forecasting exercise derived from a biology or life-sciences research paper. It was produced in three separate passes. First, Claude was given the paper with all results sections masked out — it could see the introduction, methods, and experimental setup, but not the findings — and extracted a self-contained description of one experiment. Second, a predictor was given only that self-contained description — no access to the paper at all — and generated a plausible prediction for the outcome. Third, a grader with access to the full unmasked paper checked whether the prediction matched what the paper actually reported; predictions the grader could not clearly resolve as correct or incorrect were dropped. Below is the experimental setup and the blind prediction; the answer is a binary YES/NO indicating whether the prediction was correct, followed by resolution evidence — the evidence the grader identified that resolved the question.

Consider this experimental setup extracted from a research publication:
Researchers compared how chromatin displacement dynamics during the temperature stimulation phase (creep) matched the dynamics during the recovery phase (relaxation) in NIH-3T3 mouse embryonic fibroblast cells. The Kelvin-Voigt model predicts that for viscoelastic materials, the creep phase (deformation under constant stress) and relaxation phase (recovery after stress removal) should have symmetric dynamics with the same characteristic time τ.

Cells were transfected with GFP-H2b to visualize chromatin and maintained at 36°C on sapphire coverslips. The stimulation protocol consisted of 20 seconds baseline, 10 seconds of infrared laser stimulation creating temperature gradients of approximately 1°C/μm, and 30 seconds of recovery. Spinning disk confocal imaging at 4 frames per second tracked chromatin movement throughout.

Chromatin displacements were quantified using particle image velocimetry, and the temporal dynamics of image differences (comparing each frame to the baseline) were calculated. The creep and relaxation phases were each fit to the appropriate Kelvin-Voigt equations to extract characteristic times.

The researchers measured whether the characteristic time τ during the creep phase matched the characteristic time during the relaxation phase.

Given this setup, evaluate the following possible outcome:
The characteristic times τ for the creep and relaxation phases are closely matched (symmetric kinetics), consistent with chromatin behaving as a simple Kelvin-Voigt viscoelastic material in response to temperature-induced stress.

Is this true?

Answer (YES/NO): YES